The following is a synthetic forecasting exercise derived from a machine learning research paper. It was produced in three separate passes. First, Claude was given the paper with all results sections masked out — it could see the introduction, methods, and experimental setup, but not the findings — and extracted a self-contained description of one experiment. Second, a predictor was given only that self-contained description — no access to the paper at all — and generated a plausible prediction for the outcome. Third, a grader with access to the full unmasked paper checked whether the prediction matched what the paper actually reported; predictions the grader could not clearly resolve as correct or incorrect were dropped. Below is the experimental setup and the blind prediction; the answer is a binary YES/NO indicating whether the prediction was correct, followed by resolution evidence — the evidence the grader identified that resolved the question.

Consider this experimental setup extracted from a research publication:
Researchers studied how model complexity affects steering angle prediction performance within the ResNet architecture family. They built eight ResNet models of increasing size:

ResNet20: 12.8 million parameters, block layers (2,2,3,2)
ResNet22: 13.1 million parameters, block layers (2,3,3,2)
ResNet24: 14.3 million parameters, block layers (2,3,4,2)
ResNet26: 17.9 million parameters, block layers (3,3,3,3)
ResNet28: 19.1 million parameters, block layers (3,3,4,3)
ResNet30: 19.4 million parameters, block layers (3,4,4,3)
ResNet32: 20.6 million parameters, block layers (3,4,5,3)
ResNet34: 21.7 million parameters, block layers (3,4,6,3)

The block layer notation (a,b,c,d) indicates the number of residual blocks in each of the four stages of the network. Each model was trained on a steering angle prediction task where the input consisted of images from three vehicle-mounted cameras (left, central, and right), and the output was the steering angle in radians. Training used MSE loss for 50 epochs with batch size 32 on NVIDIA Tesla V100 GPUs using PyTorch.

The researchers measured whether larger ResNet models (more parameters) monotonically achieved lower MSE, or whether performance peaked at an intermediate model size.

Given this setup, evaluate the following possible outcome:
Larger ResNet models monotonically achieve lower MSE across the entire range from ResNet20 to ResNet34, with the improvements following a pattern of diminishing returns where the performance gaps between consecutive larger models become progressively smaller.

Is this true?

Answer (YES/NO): NO